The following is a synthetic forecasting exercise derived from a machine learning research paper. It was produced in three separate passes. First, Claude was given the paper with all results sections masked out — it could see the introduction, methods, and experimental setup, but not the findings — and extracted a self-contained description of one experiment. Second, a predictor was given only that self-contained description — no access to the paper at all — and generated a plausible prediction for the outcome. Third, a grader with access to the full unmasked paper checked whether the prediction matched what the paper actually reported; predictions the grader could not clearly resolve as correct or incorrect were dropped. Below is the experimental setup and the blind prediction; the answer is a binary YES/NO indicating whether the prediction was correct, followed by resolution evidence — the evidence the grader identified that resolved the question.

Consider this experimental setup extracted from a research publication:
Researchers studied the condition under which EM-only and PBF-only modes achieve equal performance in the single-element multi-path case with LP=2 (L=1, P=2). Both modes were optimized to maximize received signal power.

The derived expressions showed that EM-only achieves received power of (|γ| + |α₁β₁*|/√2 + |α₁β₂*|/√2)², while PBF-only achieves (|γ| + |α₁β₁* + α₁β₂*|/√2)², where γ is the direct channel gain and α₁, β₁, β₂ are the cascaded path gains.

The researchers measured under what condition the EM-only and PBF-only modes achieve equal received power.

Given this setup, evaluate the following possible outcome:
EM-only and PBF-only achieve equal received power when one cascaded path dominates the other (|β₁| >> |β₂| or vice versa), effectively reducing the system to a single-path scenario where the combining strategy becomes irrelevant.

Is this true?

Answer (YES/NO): NO